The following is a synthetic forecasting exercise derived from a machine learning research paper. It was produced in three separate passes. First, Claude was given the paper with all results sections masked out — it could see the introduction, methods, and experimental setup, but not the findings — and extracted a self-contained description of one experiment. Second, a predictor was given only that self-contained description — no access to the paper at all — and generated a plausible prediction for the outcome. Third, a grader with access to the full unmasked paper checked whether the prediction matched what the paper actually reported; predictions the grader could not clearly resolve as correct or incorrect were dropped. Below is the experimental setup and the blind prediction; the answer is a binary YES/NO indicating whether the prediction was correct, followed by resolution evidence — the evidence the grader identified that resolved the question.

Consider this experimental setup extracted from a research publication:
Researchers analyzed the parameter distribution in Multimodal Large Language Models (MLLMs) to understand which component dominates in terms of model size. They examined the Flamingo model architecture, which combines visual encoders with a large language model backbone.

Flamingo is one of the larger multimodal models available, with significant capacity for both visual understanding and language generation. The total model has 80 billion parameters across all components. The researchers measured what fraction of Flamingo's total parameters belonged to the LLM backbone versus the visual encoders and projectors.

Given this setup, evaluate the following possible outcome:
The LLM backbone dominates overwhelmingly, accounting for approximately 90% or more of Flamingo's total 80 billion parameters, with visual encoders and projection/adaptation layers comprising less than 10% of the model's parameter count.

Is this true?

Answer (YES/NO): NO